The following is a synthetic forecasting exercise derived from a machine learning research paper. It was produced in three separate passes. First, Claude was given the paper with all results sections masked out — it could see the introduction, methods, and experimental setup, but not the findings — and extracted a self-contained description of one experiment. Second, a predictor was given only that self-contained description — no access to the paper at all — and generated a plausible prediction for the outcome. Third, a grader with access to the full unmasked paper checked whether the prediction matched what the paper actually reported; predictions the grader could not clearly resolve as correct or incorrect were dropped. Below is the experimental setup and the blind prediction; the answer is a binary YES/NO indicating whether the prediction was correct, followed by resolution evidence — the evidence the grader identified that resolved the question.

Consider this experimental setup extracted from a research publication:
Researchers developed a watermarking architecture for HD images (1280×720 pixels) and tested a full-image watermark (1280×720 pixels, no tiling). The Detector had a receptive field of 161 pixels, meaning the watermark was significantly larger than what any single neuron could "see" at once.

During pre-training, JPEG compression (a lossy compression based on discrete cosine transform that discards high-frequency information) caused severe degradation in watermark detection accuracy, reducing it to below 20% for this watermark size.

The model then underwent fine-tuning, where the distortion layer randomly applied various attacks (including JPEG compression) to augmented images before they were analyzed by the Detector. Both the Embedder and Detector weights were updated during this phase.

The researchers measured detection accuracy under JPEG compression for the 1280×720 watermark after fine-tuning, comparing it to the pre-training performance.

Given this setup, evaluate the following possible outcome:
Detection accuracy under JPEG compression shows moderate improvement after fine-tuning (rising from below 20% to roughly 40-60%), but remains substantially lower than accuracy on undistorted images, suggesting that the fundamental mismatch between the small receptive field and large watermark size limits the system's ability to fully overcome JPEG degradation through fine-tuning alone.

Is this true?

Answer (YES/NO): NO